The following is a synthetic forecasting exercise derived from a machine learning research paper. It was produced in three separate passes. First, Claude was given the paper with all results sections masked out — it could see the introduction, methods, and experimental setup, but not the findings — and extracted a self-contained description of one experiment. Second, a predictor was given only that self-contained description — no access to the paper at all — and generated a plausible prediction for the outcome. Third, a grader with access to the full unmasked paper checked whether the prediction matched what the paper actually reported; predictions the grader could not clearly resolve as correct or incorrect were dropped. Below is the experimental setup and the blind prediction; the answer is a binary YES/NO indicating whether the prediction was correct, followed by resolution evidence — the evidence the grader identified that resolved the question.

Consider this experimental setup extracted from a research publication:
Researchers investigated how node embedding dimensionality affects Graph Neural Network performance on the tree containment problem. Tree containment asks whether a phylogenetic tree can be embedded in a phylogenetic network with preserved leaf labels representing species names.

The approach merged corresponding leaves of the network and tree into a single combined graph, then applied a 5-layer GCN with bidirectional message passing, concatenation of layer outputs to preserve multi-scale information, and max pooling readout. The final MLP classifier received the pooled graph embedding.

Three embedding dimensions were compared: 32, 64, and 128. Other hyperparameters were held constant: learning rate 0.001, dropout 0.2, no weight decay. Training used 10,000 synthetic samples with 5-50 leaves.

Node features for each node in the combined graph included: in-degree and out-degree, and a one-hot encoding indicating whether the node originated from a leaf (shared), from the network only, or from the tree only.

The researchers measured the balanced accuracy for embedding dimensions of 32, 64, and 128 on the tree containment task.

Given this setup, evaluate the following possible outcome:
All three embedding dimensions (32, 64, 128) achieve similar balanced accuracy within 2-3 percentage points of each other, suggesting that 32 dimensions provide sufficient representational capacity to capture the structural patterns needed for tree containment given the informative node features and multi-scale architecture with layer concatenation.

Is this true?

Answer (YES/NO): NO